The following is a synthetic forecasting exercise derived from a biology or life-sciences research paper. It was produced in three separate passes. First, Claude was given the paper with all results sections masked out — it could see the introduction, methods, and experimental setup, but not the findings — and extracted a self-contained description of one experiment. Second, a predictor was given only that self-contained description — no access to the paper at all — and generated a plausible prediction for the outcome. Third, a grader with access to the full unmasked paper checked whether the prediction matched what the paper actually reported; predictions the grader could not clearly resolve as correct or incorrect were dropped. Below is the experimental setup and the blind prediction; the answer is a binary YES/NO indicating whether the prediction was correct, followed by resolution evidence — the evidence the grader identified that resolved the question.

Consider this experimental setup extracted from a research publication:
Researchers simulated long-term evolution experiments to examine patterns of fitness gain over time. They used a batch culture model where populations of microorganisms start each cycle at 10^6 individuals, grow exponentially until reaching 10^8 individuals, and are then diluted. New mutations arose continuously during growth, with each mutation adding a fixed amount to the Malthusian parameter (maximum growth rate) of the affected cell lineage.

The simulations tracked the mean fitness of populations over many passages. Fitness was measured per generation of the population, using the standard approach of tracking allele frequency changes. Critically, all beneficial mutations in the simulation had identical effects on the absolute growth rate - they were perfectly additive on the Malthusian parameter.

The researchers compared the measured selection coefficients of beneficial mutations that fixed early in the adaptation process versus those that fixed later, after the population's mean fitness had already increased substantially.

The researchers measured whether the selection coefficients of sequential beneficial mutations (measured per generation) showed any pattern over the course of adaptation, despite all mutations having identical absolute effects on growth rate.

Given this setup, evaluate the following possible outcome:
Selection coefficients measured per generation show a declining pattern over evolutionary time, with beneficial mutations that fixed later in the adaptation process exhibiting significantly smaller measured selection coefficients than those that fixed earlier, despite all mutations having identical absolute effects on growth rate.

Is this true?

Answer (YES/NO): YES